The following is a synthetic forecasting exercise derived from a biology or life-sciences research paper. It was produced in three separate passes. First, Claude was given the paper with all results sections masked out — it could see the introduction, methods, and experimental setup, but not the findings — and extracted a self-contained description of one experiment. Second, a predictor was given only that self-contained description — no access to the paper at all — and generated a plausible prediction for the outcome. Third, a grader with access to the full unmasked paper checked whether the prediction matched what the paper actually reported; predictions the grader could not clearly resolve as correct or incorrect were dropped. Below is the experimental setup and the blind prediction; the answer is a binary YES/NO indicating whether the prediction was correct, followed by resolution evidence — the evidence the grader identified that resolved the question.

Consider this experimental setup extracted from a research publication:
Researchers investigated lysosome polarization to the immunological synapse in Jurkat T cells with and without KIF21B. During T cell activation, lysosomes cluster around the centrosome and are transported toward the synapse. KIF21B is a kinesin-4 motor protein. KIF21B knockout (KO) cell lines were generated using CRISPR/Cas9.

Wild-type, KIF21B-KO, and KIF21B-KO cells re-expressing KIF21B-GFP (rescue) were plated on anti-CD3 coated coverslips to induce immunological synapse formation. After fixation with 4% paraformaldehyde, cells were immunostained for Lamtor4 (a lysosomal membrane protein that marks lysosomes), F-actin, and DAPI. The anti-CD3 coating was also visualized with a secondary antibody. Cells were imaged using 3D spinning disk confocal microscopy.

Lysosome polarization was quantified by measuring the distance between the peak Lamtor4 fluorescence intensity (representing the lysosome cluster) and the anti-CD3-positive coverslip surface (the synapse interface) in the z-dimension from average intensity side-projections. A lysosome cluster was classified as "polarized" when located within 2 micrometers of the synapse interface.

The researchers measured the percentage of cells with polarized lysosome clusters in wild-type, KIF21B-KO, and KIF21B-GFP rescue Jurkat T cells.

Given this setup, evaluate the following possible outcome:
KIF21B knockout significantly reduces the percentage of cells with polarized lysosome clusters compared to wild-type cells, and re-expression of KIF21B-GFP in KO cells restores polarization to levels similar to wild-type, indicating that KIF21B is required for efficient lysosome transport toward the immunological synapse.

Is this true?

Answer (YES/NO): YES